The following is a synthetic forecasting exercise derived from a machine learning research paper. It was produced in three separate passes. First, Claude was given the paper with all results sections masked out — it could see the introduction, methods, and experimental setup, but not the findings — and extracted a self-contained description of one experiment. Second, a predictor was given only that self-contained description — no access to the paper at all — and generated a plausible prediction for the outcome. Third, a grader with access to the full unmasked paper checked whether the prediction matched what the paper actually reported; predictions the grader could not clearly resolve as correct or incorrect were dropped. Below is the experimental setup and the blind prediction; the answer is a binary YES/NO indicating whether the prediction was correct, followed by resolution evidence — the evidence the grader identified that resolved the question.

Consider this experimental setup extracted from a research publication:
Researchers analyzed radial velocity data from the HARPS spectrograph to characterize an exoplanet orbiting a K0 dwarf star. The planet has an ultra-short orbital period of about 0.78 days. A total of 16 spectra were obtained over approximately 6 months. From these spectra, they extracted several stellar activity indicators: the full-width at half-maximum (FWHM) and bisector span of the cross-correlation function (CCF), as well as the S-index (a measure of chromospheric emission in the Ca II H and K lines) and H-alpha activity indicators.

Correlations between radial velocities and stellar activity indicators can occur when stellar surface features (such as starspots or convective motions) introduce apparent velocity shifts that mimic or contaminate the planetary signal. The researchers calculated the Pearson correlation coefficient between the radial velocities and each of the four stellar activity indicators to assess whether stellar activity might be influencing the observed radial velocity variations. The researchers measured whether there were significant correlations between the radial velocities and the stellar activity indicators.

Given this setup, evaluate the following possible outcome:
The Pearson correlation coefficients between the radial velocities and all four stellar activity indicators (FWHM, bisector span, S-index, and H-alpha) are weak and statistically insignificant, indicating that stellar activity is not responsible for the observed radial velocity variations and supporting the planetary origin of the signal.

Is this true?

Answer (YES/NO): YES